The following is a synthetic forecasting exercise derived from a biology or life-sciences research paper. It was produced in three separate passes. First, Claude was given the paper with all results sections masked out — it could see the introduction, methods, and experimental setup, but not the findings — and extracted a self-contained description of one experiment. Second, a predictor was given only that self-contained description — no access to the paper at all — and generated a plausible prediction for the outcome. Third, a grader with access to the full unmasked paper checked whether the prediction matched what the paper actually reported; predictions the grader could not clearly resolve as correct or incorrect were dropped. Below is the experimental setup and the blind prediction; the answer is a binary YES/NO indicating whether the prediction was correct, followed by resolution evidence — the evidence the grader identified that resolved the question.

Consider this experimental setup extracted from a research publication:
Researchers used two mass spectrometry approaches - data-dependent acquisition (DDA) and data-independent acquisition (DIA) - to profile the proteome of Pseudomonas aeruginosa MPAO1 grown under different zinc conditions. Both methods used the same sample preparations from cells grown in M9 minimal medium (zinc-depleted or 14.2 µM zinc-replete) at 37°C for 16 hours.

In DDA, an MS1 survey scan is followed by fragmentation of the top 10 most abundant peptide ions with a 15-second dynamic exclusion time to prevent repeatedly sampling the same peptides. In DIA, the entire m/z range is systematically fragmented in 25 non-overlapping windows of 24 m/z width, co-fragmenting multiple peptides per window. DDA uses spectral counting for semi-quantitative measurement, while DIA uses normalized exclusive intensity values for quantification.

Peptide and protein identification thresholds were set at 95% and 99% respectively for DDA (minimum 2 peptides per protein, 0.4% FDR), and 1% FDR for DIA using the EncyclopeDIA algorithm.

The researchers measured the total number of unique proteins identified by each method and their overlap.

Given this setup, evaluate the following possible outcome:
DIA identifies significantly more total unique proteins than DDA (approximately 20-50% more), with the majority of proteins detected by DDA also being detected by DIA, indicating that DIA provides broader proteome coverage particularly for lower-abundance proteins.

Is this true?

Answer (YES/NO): NO